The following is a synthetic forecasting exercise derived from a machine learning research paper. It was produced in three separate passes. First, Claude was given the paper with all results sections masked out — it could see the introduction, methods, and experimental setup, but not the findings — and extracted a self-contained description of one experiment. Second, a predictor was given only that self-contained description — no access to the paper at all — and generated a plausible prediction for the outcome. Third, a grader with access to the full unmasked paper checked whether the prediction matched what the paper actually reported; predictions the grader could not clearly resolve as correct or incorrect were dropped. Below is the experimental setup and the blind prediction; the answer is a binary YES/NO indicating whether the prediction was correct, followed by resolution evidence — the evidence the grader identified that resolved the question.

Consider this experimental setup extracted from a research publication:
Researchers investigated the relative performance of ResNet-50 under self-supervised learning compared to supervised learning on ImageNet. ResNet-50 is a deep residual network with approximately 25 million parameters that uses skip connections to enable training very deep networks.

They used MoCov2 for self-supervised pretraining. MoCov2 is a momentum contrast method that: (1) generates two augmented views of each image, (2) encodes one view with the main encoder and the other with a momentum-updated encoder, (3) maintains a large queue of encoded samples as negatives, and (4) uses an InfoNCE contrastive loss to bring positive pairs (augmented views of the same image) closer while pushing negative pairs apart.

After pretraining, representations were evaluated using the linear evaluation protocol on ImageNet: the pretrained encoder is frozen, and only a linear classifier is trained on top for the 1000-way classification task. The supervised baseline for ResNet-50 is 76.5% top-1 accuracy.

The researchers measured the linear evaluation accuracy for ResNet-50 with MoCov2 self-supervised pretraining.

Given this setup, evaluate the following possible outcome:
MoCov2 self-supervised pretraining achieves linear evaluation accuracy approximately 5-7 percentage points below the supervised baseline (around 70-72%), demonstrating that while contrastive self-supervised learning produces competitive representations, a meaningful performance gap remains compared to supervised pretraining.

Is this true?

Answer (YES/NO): NO